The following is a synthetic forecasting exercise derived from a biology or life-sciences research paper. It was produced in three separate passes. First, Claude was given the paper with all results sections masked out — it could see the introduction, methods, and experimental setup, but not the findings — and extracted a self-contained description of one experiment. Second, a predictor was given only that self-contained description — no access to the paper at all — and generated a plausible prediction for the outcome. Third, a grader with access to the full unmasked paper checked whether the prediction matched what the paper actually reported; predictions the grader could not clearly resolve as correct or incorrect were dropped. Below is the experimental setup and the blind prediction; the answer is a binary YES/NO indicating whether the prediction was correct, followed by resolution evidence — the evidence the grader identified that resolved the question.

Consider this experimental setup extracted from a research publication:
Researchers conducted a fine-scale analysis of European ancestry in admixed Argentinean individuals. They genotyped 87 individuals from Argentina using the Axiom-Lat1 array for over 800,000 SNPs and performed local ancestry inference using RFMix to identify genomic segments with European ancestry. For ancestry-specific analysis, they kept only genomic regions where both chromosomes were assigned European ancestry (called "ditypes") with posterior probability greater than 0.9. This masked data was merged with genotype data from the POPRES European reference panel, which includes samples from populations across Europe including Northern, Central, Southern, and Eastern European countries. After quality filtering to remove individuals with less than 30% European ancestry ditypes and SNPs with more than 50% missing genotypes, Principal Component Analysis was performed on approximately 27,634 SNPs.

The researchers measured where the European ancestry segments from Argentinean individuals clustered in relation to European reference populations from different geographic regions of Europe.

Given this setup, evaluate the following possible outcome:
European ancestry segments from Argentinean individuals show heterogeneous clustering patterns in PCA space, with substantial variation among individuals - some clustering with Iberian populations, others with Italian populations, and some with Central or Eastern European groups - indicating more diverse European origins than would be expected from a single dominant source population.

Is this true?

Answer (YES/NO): NO